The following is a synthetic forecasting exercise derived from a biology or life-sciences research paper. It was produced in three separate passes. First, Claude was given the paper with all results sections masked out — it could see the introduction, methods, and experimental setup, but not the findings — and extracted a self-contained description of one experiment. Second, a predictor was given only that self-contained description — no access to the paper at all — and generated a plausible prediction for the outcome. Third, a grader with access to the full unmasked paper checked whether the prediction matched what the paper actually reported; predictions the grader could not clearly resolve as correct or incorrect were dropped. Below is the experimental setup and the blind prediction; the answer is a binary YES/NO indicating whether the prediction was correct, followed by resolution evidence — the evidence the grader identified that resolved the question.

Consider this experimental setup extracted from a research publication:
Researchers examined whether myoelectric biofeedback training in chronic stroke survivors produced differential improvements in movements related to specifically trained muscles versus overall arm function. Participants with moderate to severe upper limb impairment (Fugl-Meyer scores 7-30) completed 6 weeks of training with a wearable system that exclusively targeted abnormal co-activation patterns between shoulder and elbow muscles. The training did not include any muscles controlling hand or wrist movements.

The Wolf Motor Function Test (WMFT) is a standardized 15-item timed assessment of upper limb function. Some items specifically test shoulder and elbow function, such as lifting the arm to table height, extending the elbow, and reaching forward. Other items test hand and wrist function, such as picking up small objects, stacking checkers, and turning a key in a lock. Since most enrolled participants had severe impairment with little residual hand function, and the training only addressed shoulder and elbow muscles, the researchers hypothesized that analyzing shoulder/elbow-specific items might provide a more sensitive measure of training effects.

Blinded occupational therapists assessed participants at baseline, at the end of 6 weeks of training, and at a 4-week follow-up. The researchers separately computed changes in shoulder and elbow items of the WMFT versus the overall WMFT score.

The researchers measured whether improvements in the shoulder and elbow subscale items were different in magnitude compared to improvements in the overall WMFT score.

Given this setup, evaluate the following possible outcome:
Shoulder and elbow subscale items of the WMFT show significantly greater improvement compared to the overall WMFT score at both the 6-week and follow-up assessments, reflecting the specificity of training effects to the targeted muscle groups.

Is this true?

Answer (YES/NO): NO